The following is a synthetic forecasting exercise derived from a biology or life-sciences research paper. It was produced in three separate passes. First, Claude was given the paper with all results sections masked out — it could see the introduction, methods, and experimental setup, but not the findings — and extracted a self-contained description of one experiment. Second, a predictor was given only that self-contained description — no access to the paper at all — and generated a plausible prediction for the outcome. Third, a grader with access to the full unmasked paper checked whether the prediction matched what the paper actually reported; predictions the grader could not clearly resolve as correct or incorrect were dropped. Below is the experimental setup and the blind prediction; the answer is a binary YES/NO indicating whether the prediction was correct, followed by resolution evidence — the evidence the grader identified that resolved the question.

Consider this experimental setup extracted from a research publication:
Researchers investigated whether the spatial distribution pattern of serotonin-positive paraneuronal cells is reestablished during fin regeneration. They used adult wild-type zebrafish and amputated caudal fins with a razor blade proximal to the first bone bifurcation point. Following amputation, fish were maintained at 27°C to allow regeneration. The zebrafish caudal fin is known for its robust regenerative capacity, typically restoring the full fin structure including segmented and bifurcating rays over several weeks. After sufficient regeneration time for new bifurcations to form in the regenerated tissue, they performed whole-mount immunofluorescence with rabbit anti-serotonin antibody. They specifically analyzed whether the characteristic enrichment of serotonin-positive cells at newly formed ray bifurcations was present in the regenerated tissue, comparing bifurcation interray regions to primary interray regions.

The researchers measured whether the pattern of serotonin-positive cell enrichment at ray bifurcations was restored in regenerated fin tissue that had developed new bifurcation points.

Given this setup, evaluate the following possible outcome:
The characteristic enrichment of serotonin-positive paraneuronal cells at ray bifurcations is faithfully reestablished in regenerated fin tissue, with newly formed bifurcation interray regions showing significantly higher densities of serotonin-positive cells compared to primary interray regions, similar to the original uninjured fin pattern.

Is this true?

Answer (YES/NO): YES